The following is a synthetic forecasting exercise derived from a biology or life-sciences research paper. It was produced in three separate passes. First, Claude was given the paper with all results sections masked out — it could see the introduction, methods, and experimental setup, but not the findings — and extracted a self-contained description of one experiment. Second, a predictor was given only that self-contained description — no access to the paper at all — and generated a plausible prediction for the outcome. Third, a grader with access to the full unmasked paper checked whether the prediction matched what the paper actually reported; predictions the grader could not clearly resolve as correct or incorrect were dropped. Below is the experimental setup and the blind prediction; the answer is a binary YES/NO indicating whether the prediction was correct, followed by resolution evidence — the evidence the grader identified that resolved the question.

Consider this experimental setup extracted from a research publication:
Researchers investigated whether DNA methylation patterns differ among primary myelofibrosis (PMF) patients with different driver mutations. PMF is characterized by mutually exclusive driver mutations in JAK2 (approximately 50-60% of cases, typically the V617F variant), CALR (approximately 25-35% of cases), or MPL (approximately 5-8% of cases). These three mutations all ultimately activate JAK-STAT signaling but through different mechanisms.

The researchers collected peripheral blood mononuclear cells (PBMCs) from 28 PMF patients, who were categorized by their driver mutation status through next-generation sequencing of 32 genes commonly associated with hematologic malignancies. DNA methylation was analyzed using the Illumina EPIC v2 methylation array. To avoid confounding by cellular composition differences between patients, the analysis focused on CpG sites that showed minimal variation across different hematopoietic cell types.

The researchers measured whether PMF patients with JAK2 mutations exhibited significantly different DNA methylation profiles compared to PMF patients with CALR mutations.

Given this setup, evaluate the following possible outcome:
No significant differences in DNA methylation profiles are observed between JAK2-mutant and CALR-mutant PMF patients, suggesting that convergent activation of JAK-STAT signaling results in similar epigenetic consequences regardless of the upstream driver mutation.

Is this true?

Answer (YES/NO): YES